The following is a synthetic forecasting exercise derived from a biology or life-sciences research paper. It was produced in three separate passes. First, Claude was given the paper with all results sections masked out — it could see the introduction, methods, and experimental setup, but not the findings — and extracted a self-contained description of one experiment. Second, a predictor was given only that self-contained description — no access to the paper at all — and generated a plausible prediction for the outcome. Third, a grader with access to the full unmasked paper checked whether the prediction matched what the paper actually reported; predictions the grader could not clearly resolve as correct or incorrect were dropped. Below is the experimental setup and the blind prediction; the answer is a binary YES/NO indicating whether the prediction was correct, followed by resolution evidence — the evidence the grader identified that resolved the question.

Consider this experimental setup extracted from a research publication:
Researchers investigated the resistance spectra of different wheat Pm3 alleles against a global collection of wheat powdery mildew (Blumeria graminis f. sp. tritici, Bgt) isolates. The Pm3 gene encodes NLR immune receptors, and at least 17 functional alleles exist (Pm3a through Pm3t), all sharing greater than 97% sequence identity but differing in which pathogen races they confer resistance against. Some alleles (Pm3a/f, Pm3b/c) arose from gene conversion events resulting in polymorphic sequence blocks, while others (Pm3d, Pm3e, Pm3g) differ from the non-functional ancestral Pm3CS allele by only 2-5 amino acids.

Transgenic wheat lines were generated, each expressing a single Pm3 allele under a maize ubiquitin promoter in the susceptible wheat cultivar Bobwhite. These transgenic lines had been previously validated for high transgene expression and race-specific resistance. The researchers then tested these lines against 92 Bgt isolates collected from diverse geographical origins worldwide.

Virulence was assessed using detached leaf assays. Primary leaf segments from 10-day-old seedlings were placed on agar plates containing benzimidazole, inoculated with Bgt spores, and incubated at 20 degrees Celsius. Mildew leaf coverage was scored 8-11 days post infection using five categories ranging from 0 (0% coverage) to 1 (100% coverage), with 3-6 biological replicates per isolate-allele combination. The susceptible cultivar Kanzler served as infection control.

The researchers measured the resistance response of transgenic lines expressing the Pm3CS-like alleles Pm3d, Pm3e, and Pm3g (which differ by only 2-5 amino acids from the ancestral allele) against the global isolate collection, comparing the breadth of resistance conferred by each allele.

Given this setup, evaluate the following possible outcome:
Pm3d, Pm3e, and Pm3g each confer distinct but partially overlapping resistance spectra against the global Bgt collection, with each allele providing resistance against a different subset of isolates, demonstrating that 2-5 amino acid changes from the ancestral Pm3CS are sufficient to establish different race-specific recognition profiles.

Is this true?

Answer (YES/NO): NO